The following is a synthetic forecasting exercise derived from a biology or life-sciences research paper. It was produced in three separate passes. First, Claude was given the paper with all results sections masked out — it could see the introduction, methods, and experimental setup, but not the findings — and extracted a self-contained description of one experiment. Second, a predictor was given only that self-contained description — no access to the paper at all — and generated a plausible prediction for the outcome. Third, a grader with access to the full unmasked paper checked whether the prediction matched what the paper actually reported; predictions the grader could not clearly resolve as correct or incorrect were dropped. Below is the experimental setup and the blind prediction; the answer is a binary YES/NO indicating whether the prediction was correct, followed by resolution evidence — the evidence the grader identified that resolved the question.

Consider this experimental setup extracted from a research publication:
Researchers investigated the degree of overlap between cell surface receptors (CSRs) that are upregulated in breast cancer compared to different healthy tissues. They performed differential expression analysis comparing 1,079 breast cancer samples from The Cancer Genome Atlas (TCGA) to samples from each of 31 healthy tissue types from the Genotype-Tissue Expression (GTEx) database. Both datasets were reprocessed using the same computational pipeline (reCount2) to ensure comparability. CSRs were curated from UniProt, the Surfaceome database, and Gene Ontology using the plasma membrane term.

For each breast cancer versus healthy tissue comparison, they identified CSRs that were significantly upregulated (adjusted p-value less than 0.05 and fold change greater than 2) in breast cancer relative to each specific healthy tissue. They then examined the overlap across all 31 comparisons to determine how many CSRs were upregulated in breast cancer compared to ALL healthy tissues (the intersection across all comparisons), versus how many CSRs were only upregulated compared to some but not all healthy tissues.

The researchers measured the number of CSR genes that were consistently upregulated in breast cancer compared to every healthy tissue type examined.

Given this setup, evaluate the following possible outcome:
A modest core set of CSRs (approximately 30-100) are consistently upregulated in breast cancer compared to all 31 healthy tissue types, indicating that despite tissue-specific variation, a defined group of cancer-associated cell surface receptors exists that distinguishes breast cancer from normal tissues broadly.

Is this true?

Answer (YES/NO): NO